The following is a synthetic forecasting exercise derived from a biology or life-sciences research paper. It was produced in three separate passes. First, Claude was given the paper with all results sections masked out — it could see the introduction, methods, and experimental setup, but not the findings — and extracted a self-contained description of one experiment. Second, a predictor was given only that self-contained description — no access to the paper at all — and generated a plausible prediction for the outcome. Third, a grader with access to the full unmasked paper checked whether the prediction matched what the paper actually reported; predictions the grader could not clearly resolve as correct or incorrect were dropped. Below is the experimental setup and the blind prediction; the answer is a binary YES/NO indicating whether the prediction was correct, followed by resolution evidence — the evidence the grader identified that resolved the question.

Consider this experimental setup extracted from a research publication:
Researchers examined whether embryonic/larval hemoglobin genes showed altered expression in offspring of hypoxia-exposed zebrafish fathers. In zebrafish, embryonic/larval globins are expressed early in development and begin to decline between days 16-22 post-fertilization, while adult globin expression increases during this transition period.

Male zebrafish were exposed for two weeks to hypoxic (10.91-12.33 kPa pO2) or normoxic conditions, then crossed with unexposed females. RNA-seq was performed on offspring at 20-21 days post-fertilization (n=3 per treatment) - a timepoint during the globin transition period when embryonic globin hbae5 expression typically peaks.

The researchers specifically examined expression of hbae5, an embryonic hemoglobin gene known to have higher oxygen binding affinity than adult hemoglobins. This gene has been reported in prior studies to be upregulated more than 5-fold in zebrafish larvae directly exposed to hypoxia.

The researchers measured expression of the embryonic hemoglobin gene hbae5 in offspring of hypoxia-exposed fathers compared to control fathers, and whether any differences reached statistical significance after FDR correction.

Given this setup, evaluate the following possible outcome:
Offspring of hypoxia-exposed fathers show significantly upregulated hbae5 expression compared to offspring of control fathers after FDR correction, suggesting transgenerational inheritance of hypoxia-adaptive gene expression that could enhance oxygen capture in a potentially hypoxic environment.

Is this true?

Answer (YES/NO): NO